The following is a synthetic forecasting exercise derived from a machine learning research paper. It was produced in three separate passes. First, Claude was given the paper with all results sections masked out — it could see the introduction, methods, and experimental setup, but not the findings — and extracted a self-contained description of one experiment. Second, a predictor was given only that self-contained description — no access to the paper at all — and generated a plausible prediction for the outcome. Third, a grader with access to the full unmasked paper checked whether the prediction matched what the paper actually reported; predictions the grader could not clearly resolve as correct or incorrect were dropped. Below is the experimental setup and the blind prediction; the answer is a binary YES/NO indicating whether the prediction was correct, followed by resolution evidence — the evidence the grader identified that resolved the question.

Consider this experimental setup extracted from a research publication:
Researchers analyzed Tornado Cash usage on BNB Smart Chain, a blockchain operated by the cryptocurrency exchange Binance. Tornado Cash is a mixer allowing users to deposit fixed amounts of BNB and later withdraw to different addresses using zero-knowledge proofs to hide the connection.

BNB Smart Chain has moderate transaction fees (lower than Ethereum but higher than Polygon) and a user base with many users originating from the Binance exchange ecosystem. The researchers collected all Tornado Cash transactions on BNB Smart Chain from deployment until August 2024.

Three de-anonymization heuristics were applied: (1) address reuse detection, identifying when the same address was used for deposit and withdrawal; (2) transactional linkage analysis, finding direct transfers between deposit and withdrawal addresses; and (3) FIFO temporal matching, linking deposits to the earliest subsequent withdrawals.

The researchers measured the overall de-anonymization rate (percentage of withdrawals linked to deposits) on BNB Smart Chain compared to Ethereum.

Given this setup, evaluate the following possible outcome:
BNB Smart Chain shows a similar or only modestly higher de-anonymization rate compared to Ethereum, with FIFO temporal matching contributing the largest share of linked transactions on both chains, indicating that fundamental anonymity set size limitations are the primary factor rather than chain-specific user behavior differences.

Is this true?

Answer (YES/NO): NO